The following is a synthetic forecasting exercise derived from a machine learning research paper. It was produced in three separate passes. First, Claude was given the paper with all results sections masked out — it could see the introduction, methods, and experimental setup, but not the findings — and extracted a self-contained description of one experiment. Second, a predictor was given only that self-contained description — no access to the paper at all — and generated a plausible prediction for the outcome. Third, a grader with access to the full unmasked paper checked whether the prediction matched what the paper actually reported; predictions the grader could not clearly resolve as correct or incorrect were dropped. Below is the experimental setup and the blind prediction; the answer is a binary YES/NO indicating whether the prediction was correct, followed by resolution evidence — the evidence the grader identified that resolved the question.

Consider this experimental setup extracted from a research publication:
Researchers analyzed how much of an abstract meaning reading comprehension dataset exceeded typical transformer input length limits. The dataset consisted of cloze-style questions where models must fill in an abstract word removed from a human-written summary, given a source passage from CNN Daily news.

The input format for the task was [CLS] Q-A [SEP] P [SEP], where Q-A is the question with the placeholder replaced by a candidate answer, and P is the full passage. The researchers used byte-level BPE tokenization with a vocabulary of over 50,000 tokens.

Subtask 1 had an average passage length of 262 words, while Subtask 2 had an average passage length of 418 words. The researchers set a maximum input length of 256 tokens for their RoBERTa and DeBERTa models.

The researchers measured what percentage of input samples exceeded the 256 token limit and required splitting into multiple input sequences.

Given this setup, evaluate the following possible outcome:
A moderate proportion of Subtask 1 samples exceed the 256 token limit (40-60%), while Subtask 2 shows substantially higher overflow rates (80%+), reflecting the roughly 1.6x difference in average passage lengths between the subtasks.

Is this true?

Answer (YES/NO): NO